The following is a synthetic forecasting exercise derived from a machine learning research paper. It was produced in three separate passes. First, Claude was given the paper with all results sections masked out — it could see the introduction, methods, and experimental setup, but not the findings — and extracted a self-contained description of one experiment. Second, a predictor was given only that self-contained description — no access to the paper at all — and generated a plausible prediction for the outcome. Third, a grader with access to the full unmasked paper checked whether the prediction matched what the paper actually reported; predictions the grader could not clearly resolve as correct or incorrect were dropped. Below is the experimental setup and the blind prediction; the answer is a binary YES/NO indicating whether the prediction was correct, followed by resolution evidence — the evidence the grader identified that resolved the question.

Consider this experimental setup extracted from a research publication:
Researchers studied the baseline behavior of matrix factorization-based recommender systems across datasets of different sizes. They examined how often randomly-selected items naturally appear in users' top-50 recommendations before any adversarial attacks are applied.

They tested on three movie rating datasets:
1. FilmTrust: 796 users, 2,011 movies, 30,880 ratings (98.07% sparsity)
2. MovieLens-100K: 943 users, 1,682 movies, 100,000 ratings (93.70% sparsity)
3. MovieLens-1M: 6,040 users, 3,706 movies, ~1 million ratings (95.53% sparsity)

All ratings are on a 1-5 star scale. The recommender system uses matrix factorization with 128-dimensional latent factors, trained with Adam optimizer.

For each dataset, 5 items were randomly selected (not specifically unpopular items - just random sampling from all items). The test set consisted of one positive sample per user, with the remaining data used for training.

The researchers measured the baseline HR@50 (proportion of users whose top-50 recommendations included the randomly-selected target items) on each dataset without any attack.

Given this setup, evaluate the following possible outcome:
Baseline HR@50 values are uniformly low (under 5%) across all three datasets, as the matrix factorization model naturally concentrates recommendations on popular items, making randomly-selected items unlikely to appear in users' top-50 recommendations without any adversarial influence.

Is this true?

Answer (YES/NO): NO